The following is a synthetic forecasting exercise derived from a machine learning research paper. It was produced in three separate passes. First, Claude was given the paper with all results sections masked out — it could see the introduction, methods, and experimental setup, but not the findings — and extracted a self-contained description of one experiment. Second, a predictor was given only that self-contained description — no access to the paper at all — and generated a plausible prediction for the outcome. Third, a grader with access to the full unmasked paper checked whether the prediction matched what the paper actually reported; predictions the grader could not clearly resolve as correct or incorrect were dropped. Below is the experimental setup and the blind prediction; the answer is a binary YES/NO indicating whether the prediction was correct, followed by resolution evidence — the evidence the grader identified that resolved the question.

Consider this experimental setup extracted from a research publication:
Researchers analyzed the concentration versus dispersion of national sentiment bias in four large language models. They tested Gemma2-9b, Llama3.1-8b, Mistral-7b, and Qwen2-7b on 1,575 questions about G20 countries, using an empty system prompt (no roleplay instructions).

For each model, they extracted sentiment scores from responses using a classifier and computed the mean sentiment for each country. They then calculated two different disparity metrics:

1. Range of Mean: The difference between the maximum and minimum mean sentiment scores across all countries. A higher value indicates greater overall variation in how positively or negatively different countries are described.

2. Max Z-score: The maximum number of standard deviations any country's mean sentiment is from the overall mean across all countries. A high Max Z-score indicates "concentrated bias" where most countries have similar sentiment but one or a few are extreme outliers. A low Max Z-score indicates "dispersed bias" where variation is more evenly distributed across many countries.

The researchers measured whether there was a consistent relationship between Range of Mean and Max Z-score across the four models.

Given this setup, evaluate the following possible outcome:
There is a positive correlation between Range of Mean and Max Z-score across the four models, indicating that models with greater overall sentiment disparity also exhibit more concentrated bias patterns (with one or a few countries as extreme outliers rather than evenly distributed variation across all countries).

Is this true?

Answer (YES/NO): NO